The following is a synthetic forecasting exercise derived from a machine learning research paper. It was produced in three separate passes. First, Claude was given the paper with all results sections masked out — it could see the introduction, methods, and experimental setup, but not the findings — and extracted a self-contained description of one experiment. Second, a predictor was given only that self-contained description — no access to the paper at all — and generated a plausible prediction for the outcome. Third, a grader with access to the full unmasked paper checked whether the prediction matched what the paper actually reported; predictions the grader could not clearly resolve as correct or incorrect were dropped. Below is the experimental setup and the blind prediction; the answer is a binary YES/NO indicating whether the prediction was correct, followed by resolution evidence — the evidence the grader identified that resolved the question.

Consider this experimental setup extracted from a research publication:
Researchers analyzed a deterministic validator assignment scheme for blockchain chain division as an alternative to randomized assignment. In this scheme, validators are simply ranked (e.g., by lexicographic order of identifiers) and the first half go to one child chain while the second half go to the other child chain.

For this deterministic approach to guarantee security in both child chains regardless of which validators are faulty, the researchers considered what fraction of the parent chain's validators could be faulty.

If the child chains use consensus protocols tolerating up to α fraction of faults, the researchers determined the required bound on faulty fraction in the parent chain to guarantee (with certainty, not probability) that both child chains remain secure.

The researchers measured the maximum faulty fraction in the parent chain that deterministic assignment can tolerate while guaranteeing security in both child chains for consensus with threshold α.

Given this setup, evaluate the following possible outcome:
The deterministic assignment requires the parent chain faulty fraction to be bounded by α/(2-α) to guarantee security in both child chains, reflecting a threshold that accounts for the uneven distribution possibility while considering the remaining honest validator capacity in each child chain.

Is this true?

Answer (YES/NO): NO